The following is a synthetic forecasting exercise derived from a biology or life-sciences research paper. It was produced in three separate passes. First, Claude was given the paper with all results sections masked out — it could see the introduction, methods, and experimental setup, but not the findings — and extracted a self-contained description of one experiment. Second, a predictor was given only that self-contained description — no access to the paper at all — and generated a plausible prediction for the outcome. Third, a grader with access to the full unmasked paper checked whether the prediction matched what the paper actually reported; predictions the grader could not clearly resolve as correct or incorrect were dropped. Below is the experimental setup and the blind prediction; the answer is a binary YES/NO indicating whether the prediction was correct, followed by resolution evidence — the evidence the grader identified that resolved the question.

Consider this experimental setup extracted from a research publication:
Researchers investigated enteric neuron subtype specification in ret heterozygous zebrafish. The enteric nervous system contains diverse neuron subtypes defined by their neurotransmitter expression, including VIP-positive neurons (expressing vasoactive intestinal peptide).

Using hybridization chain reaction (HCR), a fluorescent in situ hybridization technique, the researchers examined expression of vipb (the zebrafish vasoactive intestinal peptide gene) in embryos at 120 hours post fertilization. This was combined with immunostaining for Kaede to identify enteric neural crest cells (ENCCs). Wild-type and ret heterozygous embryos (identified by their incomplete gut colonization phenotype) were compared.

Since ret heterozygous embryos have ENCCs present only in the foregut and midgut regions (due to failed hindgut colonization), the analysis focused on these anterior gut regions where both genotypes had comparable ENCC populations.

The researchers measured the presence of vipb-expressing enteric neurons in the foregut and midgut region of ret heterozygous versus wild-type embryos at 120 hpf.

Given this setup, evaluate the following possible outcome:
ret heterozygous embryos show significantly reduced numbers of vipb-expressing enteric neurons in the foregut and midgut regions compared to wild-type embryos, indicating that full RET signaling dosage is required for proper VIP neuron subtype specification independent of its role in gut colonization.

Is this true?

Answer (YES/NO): NO